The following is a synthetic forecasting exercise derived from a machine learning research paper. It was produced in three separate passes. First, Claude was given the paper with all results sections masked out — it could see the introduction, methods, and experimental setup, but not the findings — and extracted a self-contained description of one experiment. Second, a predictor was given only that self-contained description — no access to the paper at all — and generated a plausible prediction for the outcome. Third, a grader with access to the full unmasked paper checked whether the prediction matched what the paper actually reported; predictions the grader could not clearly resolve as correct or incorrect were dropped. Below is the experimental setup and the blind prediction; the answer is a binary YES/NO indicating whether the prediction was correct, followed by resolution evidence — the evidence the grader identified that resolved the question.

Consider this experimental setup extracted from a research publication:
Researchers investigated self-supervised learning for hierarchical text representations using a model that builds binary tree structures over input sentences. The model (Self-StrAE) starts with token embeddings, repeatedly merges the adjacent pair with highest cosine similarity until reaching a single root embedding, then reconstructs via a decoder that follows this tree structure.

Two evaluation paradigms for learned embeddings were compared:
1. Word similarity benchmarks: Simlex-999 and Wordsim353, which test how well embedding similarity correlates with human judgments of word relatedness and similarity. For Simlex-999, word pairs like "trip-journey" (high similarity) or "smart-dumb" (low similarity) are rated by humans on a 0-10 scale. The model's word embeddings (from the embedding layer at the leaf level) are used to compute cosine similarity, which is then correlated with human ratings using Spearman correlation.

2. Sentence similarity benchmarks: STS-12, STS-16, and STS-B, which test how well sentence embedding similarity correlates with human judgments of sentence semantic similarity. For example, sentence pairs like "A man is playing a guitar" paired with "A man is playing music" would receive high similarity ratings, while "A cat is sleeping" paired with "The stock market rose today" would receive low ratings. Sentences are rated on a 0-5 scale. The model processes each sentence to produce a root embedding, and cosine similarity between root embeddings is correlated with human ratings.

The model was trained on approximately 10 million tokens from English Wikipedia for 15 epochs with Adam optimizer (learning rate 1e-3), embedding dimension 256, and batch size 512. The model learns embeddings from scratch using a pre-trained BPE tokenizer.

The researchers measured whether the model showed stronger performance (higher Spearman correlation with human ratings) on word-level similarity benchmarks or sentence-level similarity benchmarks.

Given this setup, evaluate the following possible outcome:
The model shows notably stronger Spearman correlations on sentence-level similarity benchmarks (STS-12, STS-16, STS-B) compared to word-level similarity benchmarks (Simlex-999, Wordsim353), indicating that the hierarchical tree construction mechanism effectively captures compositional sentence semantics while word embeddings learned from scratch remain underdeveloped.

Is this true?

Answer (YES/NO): NO